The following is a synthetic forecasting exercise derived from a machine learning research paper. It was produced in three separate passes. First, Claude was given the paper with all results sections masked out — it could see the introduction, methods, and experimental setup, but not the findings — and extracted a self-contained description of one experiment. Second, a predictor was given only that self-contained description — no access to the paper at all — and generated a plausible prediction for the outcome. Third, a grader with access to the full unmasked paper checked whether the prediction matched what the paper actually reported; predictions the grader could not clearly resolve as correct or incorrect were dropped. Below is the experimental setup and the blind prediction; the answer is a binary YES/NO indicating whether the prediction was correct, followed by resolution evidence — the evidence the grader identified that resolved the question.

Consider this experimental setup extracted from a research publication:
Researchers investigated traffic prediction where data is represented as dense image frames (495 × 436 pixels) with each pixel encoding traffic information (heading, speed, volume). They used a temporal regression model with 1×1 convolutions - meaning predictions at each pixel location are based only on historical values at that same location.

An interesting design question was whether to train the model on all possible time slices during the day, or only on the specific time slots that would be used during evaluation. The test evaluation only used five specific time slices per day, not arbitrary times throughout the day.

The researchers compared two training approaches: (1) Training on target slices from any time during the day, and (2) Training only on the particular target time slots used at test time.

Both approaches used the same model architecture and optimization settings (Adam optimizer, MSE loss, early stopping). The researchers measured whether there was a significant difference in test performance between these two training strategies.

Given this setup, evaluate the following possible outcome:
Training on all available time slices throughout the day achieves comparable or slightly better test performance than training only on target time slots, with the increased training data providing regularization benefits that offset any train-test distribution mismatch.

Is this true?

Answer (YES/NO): YES